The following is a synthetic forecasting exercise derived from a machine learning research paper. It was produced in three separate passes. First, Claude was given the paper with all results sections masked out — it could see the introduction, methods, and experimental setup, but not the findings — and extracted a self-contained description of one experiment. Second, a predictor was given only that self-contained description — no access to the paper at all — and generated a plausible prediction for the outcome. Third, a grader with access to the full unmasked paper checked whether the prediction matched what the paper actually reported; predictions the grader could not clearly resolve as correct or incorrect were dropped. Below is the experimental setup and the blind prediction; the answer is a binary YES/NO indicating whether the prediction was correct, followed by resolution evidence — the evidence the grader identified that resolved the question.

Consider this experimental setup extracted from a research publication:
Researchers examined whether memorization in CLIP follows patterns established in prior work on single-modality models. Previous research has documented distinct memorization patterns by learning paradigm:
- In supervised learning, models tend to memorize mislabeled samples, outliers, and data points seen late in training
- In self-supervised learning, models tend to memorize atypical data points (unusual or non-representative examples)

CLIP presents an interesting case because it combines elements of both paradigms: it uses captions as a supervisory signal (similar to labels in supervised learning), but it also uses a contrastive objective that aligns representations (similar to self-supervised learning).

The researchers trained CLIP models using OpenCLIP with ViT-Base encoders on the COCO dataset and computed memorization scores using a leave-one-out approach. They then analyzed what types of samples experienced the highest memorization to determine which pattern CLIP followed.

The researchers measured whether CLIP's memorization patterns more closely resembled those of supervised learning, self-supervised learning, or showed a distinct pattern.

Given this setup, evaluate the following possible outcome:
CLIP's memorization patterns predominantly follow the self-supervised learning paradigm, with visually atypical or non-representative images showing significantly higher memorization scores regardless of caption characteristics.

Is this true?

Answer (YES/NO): NO